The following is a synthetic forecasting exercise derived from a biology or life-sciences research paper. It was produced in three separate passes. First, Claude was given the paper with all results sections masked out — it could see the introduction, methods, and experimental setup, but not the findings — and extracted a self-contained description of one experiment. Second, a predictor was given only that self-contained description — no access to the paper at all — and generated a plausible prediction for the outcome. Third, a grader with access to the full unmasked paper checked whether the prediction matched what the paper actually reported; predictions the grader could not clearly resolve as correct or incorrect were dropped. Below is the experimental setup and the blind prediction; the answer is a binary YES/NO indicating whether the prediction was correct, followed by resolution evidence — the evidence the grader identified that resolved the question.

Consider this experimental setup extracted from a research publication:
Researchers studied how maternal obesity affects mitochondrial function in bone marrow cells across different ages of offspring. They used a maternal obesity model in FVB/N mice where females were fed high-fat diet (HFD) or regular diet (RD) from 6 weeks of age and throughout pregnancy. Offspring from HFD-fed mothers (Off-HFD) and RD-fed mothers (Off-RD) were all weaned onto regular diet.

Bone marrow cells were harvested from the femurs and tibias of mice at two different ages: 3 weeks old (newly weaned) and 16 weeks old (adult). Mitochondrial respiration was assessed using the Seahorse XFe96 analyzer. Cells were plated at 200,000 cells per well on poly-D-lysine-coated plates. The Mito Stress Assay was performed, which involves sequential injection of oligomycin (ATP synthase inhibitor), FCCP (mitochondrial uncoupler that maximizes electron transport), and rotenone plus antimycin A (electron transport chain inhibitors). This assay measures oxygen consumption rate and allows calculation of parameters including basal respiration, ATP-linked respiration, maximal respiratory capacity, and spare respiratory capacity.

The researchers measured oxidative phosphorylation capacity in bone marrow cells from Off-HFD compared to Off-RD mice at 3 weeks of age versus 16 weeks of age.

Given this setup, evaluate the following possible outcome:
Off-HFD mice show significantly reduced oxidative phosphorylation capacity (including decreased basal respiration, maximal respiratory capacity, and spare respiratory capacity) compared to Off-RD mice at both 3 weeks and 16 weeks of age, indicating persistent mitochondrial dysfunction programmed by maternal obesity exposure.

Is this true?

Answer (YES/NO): NO